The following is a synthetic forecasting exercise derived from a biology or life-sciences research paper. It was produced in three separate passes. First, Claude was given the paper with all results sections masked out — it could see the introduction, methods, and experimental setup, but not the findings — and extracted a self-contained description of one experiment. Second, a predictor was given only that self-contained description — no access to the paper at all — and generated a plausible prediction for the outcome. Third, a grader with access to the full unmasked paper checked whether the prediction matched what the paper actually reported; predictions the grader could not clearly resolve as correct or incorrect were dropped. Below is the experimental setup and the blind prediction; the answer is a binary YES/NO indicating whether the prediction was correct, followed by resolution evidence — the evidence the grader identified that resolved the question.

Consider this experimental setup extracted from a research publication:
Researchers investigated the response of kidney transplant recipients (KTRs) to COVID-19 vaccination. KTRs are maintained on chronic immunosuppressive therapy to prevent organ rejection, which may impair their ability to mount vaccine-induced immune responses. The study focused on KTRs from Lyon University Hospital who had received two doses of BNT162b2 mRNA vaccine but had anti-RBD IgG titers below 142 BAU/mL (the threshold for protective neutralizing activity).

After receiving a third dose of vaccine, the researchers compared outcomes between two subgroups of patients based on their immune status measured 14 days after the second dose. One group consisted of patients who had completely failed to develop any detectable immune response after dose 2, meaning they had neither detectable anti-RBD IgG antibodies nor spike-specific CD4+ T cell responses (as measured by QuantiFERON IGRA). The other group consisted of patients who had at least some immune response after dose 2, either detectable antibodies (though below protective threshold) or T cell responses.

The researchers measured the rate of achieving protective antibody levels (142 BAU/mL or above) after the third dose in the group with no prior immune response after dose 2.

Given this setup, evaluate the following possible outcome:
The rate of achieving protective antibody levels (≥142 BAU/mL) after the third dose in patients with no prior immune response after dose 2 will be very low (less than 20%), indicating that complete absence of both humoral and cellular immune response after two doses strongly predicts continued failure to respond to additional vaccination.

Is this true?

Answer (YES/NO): YES